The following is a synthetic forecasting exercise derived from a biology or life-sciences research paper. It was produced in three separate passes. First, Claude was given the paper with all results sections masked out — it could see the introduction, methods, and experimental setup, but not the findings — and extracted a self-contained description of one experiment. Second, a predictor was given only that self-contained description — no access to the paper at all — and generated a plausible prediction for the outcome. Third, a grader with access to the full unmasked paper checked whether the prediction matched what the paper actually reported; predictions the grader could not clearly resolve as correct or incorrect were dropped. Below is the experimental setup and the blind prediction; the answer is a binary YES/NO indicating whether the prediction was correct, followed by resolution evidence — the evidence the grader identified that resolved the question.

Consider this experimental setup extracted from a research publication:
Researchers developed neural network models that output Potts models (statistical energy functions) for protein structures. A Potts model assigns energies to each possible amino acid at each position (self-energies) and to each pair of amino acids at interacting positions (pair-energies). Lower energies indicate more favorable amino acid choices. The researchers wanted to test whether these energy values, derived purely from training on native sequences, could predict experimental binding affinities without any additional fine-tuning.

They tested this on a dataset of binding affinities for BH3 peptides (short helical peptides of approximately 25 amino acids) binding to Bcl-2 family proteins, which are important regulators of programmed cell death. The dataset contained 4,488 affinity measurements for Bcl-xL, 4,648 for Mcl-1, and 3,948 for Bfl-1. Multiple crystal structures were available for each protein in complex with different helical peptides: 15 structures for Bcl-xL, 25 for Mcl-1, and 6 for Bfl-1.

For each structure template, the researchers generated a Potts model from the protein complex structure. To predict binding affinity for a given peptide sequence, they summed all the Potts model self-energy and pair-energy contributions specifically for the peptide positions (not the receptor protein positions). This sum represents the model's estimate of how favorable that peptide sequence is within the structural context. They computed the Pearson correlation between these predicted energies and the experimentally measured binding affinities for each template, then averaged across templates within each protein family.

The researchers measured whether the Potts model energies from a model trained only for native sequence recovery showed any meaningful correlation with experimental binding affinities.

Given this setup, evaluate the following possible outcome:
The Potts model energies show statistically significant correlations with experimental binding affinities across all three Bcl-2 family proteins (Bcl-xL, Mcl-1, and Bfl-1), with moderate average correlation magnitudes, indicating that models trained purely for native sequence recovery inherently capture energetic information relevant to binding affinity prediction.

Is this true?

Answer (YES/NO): YES